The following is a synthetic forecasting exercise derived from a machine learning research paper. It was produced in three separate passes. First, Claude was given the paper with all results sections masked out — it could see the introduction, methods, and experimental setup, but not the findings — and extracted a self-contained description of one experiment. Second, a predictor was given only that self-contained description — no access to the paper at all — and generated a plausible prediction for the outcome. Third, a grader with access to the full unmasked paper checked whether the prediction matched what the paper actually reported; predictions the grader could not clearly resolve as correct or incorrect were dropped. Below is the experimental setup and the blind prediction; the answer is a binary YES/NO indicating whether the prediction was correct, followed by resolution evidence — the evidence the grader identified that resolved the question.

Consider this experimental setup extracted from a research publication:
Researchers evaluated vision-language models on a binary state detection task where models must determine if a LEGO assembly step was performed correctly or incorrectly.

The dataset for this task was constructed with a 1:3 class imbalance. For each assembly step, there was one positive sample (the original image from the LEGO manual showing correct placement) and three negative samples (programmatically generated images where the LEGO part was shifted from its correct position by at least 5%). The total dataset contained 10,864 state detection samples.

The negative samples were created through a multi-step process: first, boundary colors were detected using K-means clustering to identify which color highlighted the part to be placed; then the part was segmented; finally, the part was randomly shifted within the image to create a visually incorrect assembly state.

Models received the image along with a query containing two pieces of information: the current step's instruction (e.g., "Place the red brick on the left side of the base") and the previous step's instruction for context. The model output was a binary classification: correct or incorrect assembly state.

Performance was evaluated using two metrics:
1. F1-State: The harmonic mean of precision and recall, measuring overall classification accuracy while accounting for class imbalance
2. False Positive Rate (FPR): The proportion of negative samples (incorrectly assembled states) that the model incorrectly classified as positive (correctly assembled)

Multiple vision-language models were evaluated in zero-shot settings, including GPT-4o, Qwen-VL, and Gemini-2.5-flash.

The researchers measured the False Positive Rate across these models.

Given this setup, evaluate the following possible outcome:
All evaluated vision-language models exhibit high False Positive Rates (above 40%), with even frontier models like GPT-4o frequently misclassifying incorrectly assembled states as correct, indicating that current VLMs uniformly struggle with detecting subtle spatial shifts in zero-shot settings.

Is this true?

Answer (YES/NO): NO